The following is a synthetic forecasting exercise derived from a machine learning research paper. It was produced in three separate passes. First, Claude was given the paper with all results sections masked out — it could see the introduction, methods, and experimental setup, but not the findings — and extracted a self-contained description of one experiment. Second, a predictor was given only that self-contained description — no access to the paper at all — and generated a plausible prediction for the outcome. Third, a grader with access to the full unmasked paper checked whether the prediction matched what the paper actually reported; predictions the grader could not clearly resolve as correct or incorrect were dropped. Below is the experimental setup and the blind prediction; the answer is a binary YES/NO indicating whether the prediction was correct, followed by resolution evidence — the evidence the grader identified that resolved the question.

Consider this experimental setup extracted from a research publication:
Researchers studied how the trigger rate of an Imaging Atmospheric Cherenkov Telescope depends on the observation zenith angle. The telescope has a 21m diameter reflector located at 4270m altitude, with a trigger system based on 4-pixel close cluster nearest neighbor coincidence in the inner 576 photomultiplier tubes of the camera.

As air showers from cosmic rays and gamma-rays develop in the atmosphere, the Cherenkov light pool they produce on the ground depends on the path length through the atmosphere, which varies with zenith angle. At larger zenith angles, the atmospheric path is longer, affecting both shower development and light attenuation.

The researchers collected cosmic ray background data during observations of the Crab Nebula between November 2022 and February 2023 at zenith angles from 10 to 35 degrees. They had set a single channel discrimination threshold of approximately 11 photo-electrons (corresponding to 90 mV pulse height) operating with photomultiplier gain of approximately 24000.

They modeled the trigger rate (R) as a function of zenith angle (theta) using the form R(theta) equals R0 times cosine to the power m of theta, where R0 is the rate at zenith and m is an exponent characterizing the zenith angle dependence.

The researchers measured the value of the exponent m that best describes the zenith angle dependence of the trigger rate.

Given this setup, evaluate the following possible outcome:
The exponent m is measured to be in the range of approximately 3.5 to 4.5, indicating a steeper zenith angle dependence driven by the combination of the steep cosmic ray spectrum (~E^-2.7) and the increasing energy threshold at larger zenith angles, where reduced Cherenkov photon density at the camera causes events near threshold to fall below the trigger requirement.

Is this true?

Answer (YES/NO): NO